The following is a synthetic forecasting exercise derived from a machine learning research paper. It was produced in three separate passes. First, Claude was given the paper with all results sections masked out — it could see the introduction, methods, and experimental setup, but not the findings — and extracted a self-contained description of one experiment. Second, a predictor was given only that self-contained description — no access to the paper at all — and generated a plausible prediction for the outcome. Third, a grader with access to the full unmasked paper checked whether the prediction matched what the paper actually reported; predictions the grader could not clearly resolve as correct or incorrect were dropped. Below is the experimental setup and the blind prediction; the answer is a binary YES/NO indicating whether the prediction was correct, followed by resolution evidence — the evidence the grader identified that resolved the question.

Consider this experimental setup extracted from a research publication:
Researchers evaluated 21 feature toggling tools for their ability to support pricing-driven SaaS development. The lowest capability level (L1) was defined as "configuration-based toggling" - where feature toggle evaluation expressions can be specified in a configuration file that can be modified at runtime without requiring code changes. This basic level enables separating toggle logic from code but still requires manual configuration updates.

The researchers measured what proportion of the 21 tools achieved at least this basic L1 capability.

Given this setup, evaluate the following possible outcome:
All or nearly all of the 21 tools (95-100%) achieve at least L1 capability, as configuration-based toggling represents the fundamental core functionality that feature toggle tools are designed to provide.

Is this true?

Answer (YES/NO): NO